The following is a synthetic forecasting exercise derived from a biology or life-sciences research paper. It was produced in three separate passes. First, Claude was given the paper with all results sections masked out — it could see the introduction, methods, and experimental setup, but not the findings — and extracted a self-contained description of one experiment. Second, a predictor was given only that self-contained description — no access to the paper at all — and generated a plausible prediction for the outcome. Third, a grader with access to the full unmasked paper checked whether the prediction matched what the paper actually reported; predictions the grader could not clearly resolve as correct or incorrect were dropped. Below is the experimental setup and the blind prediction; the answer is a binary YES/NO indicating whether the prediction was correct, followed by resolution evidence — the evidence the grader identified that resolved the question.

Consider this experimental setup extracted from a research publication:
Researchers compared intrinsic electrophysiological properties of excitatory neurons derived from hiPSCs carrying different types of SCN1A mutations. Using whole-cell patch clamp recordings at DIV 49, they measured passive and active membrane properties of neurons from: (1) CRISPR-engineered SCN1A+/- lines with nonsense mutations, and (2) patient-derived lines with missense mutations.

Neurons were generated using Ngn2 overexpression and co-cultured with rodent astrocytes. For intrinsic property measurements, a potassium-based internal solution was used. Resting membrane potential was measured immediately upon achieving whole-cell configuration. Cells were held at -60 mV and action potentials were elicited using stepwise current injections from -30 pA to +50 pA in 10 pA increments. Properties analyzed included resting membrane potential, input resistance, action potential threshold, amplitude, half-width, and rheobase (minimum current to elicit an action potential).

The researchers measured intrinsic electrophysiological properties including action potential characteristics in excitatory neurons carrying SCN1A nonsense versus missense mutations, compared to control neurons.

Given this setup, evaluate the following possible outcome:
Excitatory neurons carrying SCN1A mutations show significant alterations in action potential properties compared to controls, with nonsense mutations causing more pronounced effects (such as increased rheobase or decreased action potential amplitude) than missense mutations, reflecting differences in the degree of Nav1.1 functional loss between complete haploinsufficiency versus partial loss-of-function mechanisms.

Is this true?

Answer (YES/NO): NO